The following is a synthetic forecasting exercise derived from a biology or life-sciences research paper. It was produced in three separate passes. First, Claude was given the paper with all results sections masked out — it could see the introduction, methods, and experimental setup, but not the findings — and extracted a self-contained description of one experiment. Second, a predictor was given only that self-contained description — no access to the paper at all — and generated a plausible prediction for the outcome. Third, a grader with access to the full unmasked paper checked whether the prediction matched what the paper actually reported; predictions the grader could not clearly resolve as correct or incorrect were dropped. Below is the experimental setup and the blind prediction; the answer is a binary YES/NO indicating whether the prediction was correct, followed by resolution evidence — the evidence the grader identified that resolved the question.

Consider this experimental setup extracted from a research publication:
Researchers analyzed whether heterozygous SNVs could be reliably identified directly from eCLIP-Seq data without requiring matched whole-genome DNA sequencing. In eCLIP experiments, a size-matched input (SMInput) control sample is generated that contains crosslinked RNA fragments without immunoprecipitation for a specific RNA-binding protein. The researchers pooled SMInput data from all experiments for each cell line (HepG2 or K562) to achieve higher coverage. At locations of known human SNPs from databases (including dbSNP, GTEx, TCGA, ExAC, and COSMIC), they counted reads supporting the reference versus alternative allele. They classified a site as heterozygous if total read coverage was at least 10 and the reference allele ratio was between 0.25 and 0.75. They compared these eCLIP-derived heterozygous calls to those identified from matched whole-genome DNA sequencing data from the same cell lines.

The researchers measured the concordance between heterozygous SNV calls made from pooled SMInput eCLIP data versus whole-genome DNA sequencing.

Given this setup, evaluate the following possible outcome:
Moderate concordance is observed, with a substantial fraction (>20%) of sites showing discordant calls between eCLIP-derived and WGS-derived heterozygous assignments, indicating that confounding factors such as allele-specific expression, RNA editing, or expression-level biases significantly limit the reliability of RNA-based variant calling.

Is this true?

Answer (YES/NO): NO